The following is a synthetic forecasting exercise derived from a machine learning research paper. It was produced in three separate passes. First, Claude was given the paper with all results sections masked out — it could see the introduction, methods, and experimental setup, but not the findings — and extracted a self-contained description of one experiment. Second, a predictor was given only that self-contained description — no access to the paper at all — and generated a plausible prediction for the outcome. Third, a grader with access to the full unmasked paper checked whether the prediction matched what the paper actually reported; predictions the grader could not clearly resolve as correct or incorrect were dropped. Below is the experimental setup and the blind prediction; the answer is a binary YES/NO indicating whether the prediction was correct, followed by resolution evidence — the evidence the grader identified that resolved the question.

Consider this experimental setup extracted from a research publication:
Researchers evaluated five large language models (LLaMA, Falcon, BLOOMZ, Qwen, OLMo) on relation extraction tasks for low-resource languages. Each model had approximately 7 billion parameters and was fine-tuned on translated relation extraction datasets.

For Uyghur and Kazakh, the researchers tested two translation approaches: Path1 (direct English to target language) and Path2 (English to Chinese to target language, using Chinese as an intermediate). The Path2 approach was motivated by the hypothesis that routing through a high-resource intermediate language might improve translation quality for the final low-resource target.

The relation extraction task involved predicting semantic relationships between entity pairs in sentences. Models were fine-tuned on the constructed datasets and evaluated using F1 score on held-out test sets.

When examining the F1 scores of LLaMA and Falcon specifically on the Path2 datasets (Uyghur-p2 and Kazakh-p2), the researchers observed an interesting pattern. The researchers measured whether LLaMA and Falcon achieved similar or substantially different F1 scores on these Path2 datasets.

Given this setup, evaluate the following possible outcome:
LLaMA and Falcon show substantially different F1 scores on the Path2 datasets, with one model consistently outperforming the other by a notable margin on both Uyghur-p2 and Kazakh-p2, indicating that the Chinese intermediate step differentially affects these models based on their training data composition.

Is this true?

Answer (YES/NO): NO